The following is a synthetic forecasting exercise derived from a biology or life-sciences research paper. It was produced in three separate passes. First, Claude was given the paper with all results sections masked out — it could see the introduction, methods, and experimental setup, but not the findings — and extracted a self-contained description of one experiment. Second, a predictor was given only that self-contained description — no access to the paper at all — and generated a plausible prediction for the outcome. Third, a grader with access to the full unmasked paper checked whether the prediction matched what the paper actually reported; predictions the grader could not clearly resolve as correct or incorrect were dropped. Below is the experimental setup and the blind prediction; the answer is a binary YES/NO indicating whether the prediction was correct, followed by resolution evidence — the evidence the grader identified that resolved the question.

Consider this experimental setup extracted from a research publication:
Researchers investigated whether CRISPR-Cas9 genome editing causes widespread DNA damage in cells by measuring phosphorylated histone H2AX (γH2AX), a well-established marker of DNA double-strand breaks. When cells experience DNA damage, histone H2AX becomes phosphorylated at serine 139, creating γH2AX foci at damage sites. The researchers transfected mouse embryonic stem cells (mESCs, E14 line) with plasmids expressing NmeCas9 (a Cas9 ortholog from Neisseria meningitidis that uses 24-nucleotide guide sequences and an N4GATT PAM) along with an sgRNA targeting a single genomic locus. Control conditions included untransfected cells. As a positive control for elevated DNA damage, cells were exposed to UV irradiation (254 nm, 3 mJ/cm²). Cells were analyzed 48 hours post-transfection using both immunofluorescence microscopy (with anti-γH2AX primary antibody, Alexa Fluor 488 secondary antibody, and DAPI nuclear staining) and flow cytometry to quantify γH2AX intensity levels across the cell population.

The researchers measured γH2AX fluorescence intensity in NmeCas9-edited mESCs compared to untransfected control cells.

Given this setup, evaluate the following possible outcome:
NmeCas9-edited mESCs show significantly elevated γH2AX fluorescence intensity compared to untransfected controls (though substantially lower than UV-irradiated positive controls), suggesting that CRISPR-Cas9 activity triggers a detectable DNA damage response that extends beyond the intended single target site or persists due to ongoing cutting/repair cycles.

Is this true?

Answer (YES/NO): NO